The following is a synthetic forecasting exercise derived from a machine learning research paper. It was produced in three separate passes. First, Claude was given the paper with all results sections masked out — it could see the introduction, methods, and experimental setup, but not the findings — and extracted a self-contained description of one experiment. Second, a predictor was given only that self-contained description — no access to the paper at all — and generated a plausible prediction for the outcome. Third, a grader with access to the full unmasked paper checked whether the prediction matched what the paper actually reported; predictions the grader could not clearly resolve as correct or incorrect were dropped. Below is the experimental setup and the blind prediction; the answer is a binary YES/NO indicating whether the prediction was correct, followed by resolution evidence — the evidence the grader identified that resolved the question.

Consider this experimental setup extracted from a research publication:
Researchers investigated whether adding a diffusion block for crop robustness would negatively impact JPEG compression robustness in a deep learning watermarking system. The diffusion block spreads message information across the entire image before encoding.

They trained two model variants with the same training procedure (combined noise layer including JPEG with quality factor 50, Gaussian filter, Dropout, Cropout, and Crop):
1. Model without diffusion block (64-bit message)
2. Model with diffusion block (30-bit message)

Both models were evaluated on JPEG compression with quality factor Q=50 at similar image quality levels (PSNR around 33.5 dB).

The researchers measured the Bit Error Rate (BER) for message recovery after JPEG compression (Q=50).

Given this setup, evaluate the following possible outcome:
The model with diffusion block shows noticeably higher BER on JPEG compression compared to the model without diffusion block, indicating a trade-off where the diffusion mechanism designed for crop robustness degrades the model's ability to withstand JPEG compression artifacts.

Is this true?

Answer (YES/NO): NO